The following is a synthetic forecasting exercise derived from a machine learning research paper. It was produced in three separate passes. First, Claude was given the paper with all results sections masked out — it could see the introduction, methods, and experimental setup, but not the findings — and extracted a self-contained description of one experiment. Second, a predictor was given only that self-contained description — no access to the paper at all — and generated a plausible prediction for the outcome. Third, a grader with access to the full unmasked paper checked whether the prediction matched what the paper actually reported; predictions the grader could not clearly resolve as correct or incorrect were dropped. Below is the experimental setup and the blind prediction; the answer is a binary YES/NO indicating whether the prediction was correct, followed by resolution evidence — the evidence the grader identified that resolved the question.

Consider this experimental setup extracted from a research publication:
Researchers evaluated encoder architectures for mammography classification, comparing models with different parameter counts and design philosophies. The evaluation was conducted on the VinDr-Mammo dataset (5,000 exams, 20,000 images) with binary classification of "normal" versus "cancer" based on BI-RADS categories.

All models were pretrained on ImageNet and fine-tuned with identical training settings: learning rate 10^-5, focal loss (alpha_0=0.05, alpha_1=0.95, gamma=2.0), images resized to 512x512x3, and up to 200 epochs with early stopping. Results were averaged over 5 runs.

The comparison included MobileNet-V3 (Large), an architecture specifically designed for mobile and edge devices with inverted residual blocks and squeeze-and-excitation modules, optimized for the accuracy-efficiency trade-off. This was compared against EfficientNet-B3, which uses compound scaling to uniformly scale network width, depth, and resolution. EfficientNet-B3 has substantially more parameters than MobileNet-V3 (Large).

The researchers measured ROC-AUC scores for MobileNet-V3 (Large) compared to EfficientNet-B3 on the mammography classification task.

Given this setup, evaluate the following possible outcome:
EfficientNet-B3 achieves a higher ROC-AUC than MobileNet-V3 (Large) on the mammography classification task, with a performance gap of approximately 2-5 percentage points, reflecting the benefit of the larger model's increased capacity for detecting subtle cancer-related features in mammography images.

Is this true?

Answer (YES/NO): YES